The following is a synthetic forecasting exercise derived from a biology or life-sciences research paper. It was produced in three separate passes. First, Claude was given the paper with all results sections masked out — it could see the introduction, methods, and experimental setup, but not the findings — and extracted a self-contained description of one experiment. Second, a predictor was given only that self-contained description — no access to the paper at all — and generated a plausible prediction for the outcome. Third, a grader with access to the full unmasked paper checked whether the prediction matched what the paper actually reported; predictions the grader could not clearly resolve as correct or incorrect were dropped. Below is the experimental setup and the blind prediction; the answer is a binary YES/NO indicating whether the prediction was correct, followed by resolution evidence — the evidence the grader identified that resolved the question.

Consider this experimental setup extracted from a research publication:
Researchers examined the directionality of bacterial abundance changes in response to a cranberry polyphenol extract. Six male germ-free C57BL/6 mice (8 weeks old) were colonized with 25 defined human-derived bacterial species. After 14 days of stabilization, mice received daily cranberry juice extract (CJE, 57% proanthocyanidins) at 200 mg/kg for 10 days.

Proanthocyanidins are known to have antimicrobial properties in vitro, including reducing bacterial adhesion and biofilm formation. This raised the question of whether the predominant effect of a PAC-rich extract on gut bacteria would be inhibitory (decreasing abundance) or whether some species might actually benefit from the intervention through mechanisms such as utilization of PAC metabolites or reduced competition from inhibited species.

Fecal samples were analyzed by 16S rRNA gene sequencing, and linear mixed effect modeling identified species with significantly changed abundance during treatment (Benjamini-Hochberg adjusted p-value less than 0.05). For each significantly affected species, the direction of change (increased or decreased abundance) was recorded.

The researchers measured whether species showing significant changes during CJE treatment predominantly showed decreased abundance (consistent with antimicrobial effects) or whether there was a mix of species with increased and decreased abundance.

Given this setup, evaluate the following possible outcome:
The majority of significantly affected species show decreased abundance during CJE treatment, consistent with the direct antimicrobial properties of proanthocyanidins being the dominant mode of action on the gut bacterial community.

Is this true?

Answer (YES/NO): NO